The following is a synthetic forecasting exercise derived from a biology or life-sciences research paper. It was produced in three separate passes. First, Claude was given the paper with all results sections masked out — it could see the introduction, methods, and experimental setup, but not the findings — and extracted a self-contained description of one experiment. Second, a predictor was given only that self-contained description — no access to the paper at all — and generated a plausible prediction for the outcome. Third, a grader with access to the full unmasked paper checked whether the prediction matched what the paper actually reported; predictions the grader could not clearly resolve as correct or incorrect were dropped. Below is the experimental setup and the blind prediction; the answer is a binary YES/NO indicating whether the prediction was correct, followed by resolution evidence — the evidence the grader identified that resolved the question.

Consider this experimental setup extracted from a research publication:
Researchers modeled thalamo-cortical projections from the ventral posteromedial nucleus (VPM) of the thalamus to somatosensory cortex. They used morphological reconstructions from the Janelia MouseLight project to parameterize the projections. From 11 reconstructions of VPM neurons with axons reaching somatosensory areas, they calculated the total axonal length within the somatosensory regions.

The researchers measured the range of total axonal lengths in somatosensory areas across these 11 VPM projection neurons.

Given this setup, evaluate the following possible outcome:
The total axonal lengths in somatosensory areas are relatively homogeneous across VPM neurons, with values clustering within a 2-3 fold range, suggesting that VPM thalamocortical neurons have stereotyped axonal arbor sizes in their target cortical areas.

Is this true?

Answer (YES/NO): NO